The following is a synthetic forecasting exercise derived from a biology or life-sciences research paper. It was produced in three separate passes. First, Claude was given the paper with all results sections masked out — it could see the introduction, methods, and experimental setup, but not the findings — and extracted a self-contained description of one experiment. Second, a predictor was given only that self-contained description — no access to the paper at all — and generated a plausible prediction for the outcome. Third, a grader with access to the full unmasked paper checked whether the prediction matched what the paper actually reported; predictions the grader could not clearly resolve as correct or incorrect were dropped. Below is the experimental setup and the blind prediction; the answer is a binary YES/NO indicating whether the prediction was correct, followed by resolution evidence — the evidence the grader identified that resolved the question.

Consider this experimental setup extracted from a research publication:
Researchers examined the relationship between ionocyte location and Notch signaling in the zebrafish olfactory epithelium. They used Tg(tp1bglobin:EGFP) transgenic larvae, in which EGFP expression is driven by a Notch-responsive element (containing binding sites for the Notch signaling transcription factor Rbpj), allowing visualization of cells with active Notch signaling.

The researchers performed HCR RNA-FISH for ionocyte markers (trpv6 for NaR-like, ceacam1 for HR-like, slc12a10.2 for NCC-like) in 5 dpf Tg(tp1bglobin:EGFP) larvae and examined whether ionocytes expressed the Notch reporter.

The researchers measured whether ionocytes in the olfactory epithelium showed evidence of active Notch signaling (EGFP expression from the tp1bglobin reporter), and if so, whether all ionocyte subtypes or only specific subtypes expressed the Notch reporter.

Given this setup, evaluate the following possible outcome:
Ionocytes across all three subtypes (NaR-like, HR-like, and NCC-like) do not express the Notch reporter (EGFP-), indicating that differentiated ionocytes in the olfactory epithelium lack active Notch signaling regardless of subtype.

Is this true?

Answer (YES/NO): NO